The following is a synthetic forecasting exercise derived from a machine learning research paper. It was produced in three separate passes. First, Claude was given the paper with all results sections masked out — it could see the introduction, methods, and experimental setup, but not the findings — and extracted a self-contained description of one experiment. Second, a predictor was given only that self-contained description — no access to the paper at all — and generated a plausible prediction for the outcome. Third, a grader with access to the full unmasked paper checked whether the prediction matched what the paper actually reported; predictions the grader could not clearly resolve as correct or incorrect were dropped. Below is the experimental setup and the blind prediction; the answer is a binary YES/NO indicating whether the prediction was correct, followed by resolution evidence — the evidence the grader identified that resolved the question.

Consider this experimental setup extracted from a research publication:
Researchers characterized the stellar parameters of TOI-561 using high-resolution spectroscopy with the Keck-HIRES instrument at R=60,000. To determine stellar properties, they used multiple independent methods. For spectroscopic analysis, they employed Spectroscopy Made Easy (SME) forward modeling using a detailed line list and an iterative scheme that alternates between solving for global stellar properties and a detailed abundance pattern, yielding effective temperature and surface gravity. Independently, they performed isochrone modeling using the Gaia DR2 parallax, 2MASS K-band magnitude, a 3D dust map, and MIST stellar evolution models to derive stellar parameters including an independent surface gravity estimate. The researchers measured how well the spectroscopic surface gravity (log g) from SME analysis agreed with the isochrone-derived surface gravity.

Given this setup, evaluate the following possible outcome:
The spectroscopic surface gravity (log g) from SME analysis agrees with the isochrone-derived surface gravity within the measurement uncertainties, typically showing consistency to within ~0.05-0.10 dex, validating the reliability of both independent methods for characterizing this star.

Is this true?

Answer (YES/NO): YES